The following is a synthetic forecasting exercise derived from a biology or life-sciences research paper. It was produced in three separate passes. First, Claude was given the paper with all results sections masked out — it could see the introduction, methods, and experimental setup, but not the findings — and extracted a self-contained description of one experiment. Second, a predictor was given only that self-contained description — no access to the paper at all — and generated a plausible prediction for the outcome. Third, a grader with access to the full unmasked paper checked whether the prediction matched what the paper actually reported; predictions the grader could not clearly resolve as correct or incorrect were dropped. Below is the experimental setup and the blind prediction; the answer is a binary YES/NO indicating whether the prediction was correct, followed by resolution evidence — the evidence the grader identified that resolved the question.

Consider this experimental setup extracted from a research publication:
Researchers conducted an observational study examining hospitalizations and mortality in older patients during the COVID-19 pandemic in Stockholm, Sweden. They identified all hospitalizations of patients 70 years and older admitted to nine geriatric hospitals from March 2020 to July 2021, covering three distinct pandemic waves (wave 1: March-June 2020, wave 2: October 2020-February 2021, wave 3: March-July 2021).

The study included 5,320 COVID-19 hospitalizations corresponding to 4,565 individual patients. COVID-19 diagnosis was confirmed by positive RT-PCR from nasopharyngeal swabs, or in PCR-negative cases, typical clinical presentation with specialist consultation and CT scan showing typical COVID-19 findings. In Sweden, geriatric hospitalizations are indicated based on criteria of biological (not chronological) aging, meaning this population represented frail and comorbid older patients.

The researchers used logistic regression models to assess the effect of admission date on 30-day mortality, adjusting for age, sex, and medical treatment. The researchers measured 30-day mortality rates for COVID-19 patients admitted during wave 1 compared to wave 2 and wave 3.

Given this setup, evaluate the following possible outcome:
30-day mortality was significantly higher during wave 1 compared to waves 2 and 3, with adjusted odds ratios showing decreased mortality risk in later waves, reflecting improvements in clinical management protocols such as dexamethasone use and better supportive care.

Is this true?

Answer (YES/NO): NO